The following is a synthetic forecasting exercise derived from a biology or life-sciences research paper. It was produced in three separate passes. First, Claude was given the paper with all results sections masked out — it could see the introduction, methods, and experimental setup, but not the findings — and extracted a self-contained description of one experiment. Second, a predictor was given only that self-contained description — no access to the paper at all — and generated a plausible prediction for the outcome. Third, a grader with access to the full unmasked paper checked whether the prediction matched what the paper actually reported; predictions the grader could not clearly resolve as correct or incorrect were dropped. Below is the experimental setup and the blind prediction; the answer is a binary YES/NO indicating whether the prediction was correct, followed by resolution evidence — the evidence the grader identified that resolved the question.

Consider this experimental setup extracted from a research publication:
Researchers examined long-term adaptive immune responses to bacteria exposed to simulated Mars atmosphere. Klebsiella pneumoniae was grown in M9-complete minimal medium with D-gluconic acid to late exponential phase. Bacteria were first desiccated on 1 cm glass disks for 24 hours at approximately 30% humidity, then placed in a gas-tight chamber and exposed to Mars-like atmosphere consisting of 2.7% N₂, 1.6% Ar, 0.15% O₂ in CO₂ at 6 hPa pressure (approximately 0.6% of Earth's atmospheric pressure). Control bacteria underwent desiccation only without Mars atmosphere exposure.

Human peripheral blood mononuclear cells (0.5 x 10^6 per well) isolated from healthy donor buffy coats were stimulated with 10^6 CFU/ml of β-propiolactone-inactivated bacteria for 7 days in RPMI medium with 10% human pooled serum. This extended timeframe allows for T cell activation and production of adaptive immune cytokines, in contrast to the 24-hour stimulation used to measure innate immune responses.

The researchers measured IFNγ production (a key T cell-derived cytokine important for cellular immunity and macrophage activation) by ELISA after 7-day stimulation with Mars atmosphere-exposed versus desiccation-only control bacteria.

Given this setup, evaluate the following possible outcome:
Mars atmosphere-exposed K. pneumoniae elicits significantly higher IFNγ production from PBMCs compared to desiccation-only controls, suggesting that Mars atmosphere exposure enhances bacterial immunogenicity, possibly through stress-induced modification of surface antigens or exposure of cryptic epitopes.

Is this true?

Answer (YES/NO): NO